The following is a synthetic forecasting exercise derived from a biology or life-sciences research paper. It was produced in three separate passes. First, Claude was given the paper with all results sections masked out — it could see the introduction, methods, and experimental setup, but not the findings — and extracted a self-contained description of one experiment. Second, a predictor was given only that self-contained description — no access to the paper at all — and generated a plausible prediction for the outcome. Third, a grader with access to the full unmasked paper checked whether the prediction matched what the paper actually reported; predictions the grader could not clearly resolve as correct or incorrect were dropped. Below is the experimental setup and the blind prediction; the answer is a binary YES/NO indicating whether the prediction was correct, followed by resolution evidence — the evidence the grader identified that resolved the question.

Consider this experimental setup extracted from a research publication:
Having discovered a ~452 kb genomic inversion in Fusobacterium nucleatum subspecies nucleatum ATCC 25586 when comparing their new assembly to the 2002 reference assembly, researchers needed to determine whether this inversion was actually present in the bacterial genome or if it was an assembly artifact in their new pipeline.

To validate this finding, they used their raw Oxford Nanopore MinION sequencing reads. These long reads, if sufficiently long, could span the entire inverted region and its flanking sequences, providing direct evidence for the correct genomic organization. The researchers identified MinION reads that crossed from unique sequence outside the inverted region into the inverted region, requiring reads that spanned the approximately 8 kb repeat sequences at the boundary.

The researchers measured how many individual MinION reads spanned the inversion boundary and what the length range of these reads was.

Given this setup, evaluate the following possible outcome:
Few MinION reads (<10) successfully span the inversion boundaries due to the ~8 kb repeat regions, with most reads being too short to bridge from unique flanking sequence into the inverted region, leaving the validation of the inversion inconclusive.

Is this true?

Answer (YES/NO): NO